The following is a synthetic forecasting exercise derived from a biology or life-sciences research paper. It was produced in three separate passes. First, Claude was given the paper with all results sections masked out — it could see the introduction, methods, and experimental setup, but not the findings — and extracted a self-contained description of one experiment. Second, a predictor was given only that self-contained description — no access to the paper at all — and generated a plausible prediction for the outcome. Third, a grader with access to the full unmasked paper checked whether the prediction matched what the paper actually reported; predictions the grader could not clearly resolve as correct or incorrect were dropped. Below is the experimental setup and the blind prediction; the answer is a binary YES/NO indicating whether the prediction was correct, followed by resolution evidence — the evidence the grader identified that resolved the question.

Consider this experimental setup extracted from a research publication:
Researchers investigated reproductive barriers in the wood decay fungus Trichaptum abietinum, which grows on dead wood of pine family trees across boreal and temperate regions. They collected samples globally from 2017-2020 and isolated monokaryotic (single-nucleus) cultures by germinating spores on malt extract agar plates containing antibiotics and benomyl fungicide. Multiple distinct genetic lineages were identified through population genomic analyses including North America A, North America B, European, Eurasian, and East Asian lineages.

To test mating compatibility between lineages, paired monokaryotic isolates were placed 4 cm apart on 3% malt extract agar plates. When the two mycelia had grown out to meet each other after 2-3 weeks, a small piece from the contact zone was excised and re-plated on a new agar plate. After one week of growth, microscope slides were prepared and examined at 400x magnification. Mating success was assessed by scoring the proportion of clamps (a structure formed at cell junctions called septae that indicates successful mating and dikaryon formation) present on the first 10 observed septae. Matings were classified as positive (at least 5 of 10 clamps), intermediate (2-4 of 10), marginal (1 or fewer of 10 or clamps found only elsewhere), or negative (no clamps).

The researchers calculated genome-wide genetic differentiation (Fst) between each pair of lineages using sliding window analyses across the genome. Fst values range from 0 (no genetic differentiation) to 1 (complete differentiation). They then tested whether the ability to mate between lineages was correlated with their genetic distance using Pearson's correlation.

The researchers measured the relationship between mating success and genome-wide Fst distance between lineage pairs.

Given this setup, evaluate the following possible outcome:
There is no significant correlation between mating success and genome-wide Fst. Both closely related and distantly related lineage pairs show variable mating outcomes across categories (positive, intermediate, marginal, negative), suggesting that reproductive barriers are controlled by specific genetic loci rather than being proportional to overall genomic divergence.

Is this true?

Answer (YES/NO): NO